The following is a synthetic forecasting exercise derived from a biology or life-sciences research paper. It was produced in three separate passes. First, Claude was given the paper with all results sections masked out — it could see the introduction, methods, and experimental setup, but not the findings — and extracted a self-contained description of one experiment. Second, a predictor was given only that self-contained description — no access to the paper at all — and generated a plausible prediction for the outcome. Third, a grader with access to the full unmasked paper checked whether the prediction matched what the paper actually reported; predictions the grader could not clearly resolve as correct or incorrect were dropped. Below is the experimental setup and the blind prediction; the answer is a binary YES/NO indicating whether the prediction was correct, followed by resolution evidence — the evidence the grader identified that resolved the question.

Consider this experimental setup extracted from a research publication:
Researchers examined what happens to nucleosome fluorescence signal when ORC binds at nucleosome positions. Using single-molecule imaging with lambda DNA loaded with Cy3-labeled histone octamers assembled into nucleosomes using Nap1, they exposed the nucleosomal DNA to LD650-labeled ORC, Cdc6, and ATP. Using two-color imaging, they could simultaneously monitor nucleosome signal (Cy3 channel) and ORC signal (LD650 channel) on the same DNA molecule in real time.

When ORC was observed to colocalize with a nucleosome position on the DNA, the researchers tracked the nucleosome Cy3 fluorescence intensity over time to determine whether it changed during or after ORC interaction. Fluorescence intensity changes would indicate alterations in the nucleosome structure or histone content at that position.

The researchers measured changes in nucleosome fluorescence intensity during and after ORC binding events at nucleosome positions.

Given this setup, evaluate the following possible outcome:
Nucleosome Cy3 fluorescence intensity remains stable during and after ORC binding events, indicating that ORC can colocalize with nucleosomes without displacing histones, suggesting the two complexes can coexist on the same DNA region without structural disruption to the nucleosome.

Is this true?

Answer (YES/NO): NO